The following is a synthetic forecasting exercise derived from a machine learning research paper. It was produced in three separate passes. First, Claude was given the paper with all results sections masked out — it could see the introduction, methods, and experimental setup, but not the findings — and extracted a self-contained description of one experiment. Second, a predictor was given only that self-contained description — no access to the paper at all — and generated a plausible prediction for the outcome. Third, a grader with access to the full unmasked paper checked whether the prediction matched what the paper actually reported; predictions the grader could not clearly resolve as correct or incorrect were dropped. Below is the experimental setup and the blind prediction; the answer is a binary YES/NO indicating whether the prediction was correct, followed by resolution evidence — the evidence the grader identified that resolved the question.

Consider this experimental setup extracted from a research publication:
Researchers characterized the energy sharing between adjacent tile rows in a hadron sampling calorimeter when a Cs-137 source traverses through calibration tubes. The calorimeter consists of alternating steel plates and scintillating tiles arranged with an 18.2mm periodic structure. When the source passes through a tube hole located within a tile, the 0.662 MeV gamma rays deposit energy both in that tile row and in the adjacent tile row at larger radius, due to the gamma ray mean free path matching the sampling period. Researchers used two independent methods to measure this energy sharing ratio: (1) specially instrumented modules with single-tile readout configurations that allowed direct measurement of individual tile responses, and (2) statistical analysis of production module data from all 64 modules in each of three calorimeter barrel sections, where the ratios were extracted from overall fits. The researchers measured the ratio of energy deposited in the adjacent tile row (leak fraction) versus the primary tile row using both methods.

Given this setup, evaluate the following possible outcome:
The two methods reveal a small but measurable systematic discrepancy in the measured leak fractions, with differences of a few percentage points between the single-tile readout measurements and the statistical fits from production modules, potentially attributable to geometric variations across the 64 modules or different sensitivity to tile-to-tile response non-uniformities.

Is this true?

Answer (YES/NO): NO